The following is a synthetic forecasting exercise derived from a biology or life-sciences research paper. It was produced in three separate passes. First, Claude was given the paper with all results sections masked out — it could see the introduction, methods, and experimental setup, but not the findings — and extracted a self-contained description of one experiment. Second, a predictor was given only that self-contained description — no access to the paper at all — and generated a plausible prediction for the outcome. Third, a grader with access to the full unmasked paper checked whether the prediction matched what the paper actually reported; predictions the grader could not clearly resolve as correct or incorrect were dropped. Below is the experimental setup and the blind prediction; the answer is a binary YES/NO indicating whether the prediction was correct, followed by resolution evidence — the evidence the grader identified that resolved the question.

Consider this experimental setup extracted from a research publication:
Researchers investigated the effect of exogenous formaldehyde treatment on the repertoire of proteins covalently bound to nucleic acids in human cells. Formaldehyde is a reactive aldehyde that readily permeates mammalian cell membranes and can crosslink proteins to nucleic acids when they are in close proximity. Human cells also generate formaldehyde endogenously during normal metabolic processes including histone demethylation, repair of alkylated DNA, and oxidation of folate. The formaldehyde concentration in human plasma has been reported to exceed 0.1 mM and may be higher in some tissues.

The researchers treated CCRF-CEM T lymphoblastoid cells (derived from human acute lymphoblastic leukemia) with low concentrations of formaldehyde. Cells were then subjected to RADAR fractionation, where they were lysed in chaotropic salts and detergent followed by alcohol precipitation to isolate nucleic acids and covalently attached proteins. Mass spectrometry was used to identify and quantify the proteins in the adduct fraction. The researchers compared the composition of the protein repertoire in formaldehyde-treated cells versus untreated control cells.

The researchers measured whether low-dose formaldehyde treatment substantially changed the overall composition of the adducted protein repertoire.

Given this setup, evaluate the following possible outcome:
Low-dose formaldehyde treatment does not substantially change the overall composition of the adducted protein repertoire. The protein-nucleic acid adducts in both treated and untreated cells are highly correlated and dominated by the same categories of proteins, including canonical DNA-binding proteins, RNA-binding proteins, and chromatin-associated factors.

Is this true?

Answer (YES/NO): YES